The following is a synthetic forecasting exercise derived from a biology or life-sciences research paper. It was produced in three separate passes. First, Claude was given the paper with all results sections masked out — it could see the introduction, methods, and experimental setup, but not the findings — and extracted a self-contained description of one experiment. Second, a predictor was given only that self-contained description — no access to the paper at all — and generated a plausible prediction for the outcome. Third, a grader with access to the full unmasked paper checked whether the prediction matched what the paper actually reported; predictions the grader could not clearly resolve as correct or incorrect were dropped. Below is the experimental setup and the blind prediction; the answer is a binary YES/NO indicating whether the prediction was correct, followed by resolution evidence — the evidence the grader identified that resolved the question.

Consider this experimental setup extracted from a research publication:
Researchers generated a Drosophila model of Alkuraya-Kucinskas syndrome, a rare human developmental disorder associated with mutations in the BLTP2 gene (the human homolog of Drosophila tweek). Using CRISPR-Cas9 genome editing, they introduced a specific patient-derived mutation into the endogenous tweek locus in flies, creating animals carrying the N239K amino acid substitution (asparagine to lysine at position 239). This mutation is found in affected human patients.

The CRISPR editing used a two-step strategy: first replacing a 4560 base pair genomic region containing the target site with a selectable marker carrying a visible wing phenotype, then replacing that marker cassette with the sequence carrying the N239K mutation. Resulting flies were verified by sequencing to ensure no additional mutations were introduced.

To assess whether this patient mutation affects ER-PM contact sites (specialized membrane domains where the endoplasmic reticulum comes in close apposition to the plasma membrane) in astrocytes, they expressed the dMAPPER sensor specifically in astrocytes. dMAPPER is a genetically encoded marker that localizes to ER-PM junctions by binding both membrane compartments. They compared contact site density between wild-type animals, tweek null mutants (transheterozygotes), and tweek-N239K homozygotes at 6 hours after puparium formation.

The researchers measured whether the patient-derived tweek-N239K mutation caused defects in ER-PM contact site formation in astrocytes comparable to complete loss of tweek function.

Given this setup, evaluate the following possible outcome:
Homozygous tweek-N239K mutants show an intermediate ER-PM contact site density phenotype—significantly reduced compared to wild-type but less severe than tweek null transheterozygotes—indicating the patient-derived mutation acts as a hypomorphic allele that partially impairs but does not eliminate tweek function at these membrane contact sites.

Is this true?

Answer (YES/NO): NO